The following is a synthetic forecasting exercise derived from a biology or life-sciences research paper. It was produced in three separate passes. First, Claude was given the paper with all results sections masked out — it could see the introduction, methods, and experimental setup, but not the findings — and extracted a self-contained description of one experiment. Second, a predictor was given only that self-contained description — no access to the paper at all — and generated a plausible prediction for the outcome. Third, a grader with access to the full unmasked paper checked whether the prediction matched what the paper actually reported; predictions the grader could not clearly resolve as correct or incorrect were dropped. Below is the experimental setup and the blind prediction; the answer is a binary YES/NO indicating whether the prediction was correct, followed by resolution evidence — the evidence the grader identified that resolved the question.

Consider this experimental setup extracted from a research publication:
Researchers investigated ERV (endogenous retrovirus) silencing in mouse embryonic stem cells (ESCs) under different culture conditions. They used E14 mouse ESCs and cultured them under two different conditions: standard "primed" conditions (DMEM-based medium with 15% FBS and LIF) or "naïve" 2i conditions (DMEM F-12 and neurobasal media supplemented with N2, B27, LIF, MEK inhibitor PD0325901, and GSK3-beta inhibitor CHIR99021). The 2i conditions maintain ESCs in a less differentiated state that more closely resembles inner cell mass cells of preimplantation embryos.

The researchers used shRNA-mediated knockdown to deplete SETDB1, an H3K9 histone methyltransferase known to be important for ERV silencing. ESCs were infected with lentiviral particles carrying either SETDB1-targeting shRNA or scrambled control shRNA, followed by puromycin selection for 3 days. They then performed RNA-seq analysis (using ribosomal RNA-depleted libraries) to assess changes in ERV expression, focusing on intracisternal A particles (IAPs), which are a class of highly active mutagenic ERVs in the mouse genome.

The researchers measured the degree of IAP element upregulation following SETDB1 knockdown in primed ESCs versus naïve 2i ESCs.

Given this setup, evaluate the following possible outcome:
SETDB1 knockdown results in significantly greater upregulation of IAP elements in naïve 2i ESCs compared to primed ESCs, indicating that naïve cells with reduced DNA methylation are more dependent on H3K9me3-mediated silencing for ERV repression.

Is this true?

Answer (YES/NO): YES